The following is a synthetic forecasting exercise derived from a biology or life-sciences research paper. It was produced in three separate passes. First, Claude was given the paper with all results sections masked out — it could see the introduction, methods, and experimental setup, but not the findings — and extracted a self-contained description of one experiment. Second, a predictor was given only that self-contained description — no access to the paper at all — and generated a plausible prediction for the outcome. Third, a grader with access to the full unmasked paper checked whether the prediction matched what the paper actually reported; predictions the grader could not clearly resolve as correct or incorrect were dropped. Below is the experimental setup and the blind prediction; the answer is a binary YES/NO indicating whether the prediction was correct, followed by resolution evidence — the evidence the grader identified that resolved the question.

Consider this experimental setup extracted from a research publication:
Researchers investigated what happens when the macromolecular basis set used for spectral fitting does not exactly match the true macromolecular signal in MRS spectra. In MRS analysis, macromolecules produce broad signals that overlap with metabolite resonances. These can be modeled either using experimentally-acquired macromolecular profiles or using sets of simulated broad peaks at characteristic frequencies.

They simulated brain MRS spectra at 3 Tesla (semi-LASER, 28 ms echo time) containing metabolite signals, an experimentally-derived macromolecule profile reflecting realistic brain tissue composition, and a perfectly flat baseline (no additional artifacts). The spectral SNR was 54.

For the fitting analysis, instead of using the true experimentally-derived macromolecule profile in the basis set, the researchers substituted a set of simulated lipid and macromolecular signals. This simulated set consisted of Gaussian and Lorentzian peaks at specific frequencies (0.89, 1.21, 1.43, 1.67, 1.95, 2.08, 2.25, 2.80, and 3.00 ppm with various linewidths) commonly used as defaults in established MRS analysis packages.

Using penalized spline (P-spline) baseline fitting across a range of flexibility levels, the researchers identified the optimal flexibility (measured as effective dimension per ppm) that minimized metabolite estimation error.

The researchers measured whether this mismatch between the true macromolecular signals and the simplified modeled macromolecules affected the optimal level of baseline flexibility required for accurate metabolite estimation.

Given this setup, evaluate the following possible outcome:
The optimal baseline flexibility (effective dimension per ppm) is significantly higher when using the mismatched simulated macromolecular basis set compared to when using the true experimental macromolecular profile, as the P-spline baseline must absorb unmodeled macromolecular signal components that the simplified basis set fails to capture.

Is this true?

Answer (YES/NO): YES